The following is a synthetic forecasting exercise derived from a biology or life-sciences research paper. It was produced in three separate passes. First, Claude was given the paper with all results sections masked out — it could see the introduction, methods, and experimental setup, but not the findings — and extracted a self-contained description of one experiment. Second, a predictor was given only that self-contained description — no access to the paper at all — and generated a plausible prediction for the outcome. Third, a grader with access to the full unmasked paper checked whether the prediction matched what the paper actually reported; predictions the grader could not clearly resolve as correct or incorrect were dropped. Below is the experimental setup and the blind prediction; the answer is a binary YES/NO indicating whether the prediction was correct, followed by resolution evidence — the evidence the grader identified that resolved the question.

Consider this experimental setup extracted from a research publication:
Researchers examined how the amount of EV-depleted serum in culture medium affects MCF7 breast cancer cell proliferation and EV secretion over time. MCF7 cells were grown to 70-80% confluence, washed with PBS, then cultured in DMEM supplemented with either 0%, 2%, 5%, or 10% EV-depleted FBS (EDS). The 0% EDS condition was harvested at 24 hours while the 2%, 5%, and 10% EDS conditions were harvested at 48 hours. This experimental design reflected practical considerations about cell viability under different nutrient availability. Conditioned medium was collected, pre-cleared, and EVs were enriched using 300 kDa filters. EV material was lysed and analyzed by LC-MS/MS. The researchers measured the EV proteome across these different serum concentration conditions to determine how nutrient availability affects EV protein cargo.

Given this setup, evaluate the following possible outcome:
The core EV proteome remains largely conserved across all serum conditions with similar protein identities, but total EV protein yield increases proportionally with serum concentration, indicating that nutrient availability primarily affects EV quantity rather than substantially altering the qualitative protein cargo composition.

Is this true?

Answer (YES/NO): NO